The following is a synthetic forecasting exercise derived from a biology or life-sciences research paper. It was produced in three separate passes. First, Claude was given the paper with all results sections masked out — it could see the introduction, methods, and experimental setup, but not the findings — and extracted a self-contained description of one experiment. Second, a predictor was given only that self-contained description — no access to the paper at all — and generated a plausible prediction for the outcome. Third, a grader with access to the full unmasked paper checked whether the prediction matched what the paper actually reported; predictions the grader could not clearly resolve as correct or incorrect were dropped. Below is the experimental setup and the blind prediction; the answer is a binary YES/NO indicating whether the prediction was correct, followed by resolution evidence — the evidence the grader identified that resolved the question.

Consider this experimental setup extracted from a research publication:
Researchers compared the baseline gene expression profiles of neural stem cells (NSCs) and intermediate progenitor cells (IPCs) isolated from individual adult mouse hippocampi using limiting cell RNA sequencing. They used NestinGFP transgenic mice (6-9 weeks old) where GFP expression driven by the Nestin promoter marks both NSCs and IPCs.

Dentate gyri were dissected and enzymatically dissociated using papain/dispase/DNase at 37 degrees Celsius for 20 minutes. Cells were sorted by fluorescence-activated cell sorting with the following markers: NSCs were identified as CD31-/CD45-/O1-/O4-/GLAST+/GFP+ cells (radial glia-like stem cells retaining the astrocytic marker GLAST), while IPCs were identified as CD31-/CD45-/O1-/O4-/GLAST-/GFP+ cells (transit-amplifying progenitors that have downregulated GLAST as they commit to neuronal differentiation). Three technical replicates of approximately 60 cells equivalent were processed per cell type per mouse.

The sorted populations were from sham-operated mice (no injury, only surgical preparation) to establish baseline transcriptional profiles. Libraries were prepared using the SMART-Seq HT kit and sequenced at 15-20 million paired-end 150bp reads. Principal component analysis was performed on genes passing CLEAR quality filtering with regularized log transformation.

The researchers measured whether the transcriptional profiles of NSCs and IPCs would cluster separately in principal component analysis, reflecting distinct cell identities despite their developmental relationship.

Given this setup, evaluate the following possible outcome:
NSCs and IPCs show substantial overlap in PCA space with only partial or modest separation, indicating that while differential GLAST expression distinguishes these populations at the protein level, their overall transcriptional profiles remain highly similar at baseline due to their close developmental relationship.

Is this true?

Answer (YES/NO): NO